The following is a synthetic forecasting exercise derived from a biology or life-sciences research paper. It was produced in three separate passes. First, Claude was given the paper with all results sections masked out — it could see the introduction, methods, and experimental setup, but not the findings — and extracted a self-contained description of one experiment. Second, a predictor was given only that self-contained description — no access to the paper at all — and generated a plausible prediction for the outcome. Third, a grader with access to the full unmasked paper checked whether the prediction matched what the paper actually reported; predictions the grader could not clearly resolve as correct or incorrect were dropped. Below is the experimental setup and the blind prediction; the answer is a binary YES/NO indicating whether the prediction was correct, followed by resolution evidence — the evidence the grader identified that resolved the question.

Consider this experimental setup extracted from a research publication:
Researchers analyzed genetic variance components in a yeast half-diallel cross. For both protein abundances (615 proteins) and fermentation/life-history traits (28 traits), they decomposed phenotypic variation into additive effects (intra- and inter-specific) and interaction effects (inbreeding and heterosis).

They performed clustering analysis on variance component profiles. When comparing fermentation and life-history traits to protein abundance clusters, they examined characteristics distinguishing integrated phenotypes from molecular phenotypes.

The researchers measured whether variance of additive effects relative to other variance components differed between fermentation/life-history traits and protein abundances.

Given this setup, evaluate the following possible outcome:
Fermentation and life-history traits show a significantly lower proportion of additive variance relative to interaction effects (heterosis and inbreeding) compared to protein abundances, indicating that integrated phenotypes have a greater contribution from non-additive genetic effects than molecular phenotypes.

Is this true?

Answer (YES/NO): NO